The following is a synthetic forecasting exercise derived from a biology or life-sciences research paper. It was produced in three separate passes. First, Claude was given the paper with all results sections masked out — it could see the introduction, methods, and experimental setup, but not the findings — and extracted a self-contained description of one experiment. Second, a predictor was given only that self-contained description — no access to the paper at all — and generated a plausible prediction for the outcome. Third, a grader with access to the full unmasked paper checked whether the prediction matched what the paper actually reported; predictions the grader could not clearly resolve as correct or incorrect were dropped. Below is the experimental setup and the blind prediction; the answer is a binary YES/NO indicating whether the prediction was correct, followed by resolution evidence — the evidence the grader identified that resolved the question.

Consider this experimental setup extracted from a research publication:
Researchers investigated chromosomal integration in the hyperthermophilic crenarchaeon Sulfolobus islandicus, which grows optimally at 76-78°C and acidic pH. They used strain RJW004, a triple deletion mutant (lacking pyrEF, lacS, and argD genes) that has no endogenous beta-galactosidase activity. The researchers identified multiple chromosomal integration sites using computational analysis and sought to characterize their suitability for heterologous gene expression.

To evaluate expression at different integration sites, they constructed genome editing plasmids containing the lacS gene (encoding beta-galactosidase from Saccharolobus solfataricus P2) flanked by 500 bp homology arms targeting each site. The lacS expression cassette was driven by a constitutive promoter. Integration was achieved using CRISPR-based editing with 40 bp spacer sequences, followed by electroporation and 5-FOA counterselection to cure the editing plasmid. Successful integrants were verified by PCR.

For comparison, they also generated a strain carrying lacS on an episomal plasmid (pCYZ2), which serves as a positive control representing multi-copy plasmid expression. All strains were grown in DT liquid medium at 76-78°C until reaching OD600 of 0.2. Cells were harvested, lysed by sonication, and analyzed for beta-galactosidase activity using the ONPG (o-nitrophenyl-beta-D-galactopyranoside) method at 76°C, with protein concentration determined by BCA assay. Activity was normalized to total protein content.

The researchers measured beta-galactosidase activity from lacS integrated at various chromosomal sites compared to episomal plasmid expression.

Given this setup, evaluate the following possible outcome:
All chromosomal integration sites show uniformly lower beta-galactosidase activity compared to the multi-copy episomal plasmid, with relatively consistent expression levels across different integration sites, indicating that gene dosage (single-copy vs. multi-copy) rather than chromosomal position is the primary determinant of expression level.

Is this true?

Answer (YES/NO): NO